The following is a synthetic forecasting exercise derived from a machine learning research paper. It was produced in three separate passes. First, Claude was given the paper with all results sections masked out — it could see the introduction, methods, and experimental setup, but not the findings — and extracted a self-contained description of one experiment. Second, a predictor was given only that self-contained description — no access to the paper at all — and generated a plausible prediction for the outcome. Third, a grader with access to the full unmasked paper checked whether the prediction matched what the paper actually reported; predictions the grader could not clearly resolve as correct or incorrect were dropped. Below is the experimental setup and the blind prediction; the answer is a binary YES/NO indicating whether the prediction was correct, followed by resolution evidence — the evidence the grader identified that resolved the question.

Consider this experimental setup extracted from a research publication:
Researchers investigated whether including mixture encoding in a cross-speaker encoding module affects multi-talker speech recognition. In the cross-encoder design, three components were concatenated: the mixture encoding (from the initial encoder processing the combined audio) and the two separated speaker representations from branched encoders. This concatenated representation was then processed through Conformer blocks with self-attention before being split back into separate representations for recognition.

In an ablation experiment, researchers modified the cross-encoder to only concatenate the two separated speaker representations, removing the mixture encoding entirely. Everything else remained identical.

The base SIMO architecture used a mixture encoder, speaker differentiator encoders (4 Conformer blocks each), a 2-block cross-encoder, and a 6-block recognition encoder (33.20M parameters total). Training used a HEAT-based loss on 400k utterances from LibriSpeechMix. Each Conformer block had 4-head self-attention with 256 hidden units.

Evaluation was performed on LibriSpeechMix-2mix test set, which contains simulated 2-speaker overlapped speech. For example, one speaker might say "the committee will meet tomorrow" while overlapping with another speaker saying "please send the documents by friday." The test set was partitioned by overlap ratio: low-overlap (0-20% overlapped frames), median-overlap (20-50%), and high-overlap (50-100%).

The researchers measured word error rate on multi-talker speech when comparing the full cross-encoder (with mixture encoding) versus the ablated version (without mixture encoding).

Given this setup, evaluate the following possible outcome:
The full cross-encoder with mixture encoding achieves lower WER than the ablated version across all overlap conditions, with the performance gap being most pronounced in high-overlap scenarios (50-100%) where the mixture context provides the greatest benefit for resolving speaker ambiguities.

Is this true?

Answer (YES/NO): NO